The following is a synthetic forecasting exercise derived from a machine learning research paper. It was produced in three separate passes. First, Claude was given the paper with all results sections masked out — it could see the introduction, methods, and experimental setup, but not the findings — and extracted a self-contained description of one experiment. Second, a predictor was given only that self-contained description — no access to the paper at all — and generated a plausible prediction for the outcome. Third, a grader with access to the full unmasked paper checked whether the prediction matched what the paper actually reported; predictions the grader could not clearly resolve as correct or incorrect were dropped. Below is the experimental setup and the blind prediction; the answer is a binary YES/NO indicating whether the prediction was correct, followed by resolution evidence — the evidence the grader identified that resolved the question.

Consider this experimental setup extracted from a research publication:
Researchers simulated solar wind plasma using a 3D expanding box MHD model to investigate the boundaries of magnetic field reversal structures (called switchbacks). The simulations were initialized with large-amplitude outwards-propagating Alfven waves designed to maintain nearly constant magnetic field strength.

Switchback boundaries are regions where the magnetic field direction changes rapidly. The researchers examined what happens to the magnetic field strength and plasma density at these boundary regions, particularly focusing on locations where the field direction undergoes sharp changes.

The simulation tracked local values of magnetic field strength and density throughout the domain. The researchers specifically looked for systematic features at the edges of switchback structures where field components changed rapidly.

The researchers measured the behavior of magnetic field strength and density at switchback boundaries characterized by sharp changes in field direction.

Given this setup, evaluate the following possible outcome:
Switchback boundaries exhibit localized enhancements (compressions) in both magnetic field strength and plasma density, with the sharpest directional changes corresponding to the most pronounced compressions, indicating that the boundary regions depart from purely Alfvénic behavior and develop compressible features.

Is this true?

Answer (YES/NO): NO